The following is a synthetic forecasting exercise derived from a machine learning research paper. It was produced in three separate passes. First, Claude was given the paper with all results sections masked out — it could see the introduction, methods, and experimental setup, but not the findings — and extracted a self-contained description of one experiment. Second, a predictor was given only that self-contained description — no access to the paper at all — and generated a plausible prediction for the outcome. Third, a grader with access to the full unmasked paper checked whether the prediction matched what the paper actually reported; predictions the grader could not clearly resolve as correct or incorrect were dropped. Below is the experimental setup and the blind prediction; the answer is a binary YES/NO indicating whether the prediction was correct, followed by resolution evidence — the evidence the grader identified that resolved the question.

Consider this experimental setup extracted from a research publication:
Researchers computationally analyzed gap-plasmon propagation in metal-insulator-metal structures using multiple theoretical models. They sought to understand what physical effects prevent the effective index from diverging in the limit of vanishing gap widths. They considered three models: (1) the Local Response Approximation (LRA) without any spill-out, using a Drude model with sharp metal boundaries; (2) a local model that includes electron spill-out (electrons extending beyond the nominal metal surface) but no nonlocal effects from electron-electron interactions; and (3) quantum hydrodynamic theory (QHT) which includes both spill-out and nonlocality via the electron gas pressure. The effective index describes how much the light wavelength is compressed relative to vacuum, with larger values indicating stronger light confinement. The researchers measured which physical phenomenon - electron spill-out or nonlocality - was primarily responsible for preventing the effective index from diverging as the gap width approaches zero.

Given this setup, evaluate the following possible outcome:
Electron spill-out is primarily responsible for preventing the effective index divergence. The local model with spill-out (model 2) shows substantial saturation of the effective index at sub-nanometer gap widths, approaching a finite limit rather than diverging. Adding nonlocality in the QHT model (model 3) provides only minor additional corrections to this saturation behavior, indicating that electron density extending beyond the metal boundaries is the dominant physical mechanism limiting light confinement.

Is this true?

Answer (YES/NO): NO